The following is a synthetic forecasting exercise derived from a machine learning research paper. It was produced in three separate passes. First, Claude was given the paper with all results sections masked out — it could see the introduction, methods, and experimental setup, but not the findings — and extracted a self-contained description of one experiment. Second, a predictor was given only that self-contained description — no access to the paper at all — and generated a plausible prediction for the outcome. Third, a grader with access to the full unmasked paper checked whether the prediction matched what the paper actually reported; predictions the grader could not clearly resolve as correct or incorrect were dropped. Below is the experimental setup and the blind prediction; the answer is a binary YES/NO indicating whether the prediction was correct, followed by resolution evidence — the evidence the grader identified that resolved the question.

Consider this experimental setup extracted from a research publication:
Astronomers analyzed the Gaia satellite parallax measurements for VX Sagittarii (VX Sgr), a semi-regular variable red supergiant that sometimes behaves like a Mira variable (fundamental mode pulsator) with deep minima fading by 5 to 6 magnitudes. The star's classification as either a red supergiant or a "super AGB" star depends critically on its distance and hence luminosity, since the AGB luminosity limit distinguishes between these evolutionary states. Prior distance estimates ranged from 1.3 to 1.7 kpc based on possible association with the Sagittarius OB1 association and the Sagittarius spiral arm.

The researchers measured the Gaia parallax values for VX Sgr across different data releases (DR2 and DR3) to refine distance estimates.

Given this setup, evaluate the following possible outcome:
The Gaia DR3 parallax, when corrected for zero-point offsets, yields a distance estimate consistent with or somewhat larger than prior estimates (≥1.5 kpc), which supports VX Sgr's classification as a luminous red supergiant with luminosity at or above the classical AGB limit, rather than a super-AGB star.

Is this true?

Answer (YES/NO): NO